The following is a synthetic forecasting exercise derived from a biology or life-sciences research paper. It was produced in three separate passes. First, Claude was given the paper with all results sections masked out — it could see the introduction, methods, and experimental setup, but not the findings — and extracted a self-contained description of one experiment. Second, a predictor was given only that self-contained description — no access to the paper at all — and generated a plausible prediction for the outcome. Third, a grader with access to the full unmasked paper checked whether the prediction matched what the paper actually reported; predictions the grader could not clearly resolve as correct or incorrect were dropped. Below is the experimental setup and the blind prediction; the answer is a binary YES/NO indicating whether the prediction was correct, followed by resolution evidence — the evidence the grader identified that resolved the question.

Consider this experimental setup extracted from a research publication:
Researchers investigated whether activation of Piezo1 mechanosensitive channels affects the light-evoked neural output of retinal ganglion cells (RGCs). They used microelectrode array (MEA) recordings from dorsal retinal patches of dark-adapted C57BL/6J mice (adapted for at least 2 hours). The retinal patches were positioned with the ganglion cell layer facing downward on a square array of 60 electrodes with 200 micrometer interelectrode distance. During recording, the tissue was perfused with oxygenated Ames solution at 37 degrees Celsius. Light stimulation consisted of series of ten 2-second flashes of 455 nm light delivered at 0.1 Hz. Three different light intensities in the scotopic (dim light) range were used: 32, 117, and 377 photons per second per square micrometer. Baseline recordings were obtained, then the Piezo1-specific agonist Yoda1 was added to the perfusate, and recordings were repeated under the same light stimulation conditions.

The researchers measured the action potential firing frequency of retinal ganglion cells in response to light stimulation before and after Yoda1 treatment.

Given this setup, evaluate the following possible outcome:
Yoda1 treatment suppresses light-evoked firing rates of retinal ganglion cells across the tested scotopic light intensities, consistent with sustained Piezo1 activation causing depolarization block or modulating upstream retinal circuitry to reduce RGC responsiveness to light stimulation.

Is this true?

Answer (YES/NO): NO